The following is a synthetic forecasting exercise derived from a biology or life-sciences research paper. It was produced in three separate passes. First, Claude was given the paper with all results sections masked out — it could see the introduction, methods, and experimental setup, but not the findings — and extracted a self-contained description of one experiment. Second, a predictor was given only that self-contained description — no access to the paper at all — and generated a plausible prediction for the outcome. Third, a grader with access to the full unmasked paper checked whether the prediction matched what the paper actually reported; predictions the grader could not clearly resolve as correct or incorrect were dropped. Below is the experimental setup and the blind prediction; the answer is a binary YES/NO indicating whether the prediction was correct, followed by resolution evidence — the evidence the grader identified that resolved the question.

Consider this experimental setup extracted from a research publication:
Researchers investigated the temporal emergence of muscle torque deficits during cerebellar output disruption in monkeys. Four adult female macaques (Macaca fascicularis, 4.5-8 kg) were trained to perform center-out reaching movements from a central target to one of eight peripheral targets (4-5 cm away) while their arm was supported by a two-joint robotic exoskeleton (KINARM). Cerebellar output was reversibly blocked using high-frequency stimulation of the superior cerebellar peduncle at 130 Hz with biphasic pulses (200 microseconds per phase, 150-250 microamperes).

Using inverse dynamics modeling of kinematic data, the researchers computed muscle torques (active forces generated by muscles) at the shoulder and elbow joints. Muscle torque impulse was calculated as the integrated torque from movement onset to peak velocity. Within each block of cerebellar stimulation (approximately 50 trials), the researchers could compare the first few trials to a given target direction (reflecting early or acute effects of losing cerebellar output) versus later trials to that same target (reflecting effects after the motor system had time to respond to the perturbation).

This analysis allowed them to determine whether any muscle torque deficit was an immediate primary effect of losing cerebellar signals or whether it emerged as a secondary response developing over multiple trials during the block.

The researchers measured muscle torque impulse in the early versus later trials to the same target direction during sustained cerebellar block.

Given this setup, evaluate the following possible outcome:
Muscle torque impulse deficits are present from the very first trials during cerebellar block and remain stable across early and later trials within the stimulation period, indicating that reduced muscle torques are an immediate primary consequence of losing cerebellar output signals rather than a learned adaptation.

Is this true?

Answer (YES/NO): YES